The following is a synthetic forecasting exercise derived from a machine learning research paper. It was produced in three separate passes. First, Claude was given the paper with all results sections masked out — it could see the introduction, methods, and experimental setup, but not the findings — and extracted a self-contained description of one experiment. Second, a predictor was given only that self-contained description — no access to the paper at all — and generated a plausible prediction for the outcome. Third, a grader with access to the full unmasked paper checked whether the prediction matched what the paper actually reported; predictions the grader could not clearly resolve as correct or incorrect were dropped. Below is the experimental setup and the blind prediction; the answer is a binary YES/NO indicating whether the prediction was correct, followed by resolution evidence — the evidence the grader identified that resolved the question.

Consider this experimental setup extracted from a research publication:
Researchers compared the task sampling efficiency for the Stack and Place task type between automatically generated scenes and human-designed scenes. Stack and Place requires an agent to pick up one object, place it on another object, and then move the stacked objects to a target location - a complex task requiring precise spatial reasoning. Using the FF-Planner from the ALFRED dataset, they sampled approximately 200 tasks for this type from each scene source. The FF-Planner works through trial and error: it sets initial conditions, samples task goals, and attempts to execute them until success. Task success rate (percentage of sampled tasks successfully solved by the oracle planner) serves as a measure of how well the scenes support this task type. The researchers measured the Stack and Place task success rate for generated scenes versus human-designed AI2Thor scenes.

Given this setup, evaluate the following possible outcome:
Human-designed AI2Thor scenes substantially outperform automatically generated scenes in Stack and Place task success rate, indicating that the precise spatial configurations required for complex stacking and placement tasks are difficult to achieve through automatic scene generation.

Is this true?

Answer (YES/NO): NO